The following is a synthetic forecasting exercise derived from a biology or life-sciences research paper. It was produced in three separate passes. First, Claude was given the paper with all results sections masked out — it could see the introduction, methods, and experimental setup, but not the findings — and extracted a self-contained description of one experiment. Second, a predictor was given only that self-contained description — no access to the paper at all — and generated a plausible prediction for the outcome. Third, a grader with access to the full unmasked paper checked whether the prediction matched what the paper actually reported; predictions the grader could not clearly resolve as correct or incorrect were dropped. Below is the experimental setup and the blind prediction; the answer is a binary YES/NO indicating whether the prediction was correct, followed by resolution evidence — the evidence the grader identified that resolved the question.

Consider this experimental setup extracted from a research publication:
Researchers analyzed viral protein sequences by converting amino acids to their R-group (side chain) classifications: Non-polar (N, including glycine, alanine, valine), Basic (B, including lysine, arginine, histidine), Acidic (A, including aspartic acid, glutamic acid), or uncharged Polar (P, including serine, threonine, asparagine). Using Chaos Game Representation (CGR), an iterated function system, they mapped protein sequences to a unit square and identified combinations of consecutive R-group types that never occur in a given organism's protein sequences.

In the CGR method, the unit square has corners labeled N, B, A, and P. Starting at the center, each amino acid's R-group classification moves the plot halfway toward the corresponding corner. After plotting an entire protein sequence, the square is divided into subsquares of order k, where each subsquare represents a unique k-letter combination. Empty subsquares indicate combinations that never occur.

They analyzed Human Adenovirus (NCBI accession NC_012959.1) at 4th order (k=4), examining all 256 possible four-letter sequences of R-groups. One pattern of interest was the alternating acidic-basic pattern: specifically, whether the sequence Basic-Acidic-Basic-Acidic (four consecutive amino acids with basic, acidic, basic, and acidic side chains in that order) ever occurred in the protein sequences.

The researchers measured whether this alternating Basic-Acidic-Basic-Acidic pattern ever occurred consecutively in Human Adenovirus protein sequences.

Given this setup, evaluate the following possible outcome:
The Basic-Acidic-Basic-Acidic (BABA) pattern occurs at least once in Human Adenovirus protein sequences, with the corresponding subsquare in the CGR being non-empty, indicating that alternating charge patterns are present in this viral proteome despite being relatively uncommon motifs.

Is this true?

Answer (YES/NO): NO